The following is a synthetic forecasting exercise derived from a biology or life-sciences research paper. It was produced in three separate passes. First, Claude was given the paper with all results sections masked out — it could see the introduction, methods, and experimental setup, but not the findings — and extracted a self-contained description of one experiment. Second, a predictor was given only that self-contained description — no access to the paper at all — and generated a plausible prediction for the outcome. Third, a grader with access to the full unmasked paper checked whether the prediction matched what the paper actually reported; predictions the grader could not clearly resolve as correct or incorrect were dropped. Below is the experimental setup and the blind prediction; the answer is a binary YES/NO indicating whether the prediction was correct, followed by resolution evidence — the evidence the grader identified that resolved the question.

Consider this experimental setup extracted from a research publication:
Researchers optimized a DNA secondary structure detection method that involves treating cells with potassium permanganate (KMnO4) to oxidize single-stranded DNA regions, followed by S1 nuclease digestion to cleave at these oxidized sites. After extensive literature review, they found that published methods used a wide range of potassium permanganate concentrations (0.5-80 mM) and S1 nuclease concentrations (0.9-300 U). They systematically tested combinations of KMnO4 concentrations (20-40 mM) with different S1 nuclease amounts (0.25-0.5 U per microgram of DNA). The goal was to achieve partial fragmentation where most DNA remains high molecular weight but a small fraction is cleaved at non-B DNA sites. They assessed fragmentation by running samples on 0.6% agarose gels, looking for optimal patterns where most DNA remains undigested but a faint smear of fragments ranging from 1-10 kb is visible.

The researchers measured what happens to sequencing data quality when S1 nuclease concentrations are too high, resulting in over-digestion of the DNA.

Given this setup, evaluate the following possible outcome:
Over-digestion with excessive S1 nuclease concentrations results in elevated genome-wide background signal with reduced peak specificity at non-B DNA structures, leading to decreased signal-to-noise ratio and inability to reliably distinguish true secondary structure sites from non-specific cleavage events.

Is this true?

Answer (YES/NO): YES